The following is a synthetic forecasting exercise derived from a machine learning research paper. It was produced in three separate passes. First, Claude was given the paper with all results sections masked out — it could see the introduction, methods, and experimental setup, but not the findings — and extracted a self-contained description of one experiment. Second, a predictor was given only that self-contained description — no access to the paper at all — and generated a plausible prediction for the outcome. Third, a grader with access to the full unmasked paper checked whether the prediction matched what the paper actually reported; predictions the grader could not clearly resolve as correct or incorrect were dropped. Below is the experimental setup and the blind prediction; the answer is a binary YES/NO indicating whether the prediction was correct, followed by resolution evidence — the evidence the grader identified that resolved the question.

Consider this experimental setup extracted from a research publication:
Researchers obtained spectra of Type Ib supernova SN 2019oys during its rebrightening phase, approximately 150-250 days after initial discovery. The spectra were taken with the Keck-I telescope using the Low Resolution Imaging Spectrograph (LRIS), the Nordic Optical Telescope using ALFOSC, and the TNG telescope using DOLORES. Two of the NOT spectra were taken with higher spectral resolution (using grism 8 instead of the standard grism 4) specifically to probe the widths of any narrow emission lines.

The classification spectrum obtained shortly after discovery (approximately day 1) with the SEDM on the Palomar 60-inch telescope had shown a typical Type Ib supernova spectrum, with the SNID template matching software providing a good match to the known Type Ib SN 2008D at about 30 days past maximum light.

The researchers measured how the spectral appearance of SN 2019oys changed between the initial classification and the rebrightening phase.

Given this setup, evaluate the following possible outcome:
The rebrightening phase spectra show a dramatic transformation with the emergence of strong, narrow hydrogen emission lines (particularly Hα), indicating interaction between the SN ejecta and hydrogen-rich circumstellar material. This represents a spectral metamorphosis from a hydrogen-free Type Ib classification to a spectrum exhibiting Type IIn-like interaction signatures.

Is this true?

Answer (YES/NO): YES